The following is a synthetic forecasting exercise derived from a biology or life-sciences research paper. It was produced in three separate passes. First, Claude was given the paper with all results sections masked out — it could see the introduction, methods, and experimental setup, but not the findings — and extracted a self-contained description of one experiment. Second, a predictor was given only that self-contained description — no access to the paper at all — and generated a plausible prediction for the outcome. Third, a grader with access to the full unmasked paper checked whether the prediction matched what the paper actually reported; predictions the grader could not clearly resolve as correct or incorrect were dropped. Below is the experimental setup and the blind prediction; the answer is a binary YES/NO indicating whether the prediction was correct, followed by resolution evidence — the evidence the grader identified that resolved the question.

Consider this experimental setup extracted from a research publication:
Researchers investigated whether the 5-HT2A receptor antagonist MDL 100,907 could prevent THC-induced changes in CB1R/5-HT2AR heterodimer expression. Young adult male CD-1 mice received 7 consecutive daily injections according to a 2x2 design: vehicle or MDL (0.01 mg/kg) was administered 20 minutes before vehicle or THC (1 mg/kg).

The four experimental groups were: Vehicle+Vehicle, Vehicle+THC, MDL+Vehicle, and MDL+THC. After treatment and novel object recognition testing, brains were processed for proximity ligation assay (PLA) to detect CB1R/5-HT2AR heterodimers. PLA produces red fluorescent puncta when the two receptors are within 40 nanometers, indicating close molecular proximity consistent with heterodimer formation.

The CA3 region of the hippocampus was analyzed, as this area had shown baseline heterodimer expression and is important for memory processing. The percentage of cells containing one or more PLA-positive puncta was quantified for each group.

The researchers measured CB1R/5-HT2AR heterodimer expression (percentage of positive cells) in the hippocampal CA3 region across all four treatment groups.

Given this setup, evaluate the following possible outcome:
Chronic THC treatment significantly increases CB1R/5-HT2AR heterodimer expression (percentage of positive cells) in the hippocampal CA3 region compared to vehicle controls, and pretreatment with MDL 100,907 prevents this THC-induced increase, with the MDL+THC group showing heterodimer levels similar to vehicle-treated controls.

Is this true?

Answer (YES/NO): YES